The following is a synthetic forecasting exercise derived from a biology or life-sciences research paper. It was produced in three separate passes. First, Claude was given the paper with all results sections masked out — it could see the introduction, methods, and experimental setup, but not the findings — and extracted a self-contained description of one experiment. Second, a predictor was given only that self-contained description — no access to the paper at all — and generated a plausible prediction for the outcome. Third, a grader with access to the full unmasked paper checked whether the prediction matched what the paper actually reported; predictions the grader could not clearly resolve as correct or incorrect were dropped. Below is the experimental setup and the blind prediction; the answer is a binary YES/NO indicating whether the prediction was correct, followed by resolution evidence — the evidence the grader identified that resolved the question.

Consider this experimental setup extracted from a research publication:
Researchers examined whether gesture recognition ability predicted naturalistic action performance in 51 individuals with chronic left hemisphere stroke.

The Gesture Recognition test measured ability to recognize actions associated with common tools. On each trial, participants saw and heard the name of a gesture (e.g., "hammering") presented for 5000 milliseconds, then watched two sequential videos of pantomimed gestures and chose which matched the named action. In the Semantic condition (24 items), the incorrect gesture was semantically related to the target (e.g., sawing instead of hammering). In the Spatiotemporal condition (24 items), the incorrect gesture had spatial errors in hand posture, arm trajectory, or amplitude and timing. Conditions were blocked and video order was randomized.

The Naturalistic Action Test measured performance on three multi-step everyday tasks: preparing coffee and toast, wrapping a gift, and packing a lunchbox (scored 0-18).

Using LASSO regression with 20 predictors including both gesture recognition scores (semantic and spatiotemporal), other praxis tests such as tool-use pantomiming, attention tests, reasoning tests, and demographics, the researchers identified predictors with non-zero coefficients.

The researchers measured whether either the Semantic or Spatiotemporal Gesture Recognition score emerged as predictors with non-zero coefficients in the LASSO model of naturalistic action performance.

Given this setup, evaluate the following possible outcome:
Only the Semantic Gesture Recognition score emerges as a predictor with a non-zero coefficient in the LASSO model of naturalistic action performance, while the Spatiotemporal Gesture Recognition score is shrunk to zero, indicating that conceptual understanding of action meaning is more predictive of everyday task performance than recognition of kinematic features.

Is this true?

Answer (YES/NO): YES